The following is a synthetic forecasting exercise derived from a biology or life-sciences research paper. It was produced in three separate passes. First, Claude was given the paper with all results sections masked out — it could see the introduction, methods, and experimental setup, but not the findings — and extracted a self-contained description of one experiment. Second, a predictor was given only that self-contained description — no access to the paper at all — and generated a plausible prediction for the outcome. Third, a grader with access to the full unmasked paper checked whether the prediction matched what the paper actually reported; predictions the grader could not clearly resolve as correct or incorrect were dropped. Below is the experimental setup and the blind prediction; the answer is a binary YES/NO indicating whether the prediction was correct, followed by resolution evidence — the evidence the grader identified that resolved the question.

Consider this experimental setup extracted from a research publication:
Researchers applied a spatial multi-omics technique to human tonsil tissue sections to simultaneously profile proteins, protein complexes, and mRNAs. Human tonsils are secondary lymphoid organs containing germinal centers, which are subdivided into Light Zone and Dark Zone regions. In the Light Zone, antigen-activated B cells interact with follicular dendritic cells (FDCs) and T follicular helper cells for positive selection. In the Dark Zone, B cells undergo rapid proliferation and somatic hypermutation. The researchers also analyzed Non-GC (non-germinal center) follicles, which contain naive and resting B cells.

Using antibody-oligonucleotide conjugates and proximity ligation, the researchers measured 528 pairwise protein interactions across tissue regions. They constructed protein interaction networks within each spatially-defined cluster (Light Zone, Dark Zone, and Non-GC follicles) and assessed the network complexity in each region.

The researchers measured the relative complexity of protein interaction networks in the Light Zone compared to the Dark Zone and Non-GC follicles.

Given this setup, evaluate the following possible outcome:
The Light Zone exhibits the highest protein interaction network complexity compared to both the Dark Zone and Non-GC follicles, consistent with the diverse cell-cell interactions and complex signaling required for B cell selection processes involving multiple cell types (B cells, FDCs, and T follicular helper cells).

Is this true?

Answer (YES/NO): YES